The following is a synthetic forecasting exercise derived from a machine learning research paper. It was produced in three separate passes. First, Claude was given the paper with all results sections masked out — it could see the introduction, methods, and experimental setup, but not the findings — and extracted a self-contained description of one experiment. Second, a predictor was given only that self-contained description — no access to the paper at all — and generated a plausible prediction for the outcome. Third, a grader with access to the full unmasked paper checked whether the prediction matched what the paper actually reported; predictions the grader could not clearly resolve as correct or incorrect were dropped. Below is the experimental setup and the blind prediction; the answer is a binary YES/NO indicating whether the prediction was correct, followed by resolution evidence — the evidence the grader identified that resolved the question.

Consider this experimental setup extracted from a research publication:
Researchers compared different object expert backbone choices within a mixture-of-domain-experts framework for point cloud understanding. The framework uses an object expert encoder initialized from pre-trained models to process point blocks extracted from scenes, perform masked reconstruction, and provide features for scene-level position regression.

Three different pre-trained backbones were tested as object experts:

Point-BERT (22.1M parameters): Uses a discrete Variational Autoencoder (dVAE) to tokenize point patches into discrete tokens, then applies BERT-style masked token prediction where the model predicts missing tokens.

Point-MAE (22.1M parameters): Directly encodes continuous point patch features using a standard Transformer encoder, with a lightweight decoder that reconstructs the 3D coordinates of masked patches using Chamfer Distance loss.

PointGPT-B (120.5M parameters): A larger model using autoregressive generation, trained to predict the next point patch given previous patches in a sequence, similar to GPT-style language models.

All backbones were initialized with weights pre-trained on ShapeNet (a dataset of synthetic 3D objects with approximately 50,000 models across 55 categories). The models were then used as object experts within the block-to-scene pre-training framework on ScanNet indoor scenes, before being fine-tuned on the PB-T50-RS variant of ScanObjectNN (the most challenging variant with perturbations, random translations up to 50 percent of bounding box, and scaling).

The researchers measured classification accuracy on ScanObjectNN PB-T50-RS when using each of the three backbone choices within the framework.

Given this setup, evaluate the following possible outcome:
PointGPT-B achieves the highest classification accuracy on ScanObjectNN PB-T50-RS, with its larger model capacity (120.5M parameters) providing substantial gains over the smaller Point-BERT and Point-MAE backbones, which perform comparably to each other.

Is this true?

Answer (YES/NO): YES